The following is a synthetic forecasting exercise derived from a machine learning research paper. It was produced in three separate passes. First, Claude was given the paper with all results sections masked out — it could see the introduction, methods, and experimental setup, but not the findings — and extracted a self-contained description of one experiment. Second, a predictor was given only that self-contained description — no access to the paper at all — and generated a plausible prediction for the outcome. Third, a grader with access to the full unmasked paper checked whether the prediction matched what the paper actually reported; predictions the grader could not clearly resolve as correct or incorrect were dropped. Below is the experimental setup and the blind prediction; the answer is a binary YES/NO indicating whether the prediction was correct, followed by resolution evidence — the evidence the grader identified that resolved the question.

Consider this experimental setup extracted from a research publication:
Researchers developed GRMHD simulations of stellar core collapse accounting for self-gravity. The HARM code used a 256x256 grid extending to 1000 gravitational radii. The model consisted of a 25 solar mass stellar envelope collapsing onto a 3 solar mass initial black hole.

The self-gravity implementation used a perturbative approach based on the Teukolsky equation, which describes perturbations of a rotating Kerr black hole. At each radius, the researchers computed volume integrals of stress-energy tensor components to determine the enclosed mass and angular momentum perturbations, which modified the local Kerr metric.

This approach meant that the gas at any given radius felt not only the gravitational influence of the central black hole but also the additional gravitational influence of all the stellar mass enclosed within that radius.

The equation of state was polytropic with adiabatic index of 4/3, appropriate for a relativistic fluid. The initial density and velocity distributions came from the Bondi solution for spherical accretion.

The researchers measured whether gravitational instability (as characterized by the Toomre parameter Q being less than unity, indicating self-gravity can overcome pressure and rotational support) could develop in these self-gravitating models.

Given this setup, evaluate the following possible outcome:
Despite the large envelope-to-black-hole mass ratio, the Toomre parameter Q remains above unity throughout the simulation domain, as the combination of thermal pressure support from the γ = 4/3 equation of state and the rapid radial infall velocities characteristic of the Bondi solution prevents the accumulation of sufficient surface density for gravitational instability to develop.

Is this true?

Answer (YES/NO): NO